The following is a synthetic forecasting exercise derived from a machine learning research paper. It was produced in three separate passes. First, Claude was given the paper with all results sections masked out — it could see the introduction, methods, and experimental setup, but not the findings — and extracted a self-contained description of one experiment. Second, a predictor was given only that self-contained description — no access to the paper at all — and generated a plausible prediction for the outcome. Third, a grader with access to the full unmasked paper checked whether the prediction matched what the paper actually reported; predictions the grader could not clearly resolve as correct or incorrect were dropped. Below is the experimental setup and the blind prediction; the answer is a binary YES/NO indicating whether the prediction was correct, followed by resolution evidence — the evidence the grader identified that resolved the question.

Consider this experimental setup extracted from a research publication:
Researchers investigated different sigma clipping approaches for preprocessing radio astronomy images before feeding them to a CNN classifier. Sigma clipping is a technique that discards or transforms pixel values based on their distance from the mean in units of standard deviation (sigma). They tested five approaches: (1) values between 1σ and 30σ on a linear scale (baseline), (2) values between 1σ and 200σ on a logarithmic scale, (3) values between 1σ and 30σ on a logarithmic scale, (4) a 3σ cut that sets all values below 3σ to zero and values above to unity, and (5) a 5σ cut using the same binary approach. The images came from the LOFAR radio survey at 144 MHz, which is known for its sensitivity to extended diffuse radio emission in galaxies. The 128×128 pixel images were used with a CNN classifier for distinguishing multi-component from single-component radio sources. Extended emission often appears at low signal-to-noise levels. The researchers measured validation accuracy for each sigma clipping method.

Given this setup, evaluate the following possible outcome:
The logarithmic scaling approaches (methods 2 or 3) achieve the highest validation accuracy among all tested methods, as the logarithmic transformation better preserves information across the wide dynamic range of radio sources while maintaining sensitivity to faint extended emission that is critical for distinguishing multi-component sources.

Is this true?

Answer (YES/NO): YES